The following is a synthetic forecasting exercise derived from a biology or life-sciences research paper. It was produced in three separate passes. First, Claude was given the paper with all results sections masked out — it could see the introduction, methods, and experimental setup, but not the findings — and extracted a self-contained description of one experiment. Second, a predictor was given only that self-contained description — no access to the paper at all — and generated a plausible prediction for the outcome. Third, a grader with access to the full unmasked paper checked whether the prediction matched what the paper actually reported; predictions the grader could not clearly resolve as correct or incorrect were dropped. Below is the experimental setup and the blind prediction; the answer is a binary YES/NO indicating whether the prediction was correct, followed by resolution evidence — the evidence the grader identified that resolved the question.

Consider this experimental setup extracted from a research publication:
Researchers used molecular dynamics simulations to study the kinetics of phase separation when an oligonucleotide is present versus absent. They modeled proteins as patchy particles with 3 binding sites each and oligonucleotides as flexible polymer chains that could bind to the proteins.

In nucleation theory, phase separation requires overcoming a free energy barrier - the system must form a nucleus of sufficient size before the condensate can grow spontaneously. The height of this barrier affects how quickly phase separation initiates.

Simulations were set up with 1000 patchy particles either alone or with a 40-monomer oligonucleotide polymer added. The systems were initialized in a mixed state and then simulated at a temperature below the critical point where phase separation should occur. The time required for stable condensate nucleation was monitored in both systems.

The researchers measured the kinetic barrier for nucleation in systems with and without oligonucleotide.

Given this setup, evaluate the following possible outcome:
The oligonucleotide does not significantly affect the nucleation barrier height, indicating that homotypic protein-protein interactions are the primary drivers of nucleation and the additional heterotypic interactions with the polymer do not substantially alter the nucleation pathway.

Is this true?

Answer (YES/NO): NO